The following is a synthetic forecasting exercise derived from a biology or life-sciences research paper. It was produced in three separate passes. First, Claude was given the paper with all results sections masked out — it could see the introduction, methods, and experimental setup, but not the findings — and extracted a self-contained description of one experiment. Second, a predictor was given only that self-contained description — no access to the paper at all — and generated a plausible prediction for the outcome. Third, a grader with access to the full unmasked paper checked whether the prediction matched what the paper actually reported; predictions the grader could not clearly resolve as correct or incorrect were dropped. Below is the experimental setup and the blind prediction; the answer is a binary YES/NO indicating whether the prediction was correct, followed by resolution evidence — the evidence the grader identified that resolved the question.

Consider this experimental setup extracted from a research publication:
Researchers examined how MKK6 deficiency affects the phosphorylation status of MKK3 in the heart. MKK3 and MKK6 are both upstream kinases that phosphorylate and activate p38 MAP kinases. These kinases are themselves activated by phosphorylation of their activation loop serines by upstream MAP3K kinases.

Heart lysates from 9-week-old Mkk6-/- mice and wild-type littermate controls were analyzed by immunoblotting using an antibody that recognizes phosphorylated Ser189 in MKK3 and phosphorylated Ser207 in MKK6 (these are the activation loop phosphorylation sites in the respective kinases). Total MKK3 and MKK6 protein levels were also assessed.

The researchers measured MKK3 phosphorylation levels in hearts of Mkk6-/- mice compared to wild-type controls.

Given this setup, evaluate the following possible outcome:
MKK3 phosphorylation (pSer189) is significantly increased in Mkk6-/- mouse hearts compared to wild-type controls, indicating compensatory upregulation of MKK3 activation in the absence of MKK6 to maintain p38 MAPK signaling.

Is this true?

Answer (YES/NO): YES